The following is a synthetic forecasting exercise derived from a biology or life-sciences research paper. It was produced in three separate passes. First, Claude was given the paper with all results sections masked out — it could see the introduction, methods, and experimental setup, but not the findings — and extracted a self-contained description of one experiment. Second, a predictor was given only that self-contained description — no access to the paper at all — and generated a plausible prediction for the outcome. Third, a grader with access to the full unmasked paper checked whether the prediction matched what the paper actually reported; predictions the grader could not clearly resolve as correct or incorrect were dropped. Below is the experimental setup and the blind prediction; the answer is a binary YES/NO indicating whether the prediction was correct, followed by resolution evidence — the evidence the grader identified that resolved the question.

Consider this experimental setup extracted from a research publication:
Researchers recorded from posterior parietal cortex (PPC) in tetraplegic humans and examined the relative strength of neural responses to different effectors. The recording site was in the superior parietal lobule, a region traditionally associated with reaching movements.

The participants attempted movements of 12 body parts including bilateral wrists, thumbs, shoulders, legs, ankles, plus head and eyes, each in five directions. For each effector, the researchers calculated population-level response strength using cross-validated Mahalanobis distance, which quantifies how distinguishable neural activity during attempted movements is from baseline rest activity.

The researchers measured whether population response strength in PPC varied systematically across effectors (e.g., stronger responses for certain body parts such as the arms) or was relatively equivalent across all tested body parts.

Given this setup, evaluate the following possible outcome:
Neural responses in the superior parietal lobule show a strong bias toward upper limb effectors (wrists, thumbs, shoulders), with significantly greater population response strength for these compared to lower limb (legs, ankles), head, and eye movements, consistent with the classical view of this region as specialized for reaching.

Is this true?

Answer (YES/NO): NO